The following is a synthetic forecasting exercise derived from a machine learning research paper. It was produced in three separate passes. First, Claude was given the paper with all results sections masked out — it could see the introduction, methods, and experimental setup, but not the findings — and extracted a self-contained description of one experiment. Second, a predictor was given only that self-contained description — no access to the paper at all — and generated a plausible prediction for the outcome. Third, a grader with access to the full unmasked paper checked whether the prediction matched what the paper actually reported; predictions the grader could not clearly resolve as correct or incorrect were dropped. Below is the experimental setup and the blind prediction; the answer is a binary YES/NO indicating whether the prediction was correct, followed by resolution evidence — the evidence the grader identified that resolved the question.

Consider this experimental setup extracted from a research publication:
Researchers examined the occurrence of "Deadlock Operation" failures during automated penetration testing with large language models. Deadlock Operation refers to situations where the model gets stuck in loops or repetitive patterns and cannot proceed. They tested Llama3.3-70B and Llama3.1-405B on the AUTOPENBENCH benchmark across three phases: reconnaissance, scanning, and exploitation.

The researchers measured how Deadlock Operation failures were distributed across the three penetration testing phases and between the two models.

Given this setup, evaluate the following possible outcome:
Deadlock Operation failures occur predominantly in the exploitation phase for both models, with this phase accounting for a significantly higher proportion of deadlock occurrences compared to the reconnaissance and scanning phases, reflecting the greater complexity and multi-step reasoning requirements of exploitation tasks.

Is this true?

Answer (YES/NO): NO